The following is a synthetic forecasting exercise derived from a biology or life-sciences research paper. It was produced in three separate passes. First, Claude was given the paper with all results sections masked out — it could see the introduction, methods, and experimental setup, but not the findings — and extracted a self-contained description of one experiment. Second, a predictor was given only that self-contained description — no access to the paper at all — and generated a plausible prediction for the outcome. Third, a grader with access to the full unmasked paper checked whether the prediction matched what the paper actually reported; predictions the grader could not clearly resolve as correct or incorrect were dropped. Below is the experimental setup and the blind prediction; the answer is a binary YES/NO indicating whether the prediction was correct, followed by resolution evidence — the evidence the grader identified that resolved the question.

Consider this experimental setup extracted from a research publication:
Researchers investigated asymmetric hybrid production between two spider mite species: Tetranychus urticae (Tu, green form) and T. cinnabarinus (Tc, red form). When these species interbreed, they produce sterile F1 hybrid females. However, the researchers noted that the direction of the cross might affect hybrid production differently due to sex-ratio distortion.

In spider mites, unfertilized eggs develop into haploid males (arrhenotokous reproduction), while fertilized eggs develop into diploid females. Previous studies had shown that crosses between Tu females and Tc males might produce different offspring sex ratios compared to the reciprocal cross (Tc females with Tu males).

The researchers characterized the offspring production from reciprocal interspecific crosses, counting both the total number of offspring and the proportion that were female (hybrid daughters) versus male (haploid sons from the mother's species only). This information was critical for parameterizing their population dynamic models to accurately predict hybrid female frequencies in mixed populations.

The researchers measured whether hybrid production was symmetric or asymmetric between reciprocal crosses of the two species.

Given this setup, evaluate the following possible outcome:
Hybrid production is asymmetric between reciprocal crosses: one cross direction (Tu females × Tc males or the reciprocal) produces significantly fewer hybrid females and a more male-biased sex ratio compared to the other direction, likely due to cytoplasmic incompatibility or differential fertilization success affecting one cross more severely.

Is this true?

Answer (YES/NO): YES